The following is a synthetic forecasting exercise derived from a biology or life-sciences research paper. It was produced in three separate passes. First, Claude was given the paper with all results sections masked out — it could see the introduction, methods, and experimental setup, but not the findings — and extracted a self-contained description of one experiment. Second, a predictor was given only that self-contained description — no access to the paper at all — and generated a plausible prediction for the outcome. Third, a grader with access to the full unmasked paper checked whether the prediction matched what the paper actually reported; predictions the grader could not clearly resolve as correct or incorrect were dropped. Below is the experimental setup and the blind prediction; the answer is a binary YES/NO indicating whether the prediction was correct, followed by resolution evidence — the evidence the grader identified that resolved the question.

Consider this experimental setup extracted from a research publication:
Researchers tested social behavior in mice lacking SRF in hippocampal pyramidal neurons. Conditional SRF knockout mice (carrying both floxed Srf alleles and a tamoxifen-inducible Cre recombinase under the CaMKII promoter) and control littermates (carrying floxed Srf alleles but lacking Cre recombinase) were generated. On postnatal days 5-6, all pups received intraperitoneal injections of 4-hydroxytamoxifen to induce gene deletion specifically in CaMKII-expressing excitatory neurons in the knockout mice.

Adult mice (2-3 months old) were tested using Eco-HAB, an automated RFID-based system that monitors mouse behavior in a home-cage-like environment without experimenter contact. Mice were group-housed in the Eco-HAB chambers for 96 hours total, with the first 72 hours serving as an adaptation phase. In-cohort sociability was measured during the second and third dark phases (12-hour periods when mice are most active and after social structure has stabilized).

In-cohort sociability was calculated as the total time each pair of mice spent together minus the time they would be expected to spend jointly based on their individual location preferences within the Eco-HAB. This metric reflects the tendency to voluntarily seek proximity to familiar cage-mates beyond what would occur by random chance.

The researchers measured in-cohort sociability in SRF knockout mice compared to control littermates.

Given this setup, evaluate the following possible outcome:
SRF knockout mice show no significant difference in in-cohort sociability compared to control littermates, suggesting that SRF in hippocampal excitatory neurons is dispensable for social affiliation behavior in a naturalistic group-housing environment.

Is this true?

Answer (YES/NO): NO